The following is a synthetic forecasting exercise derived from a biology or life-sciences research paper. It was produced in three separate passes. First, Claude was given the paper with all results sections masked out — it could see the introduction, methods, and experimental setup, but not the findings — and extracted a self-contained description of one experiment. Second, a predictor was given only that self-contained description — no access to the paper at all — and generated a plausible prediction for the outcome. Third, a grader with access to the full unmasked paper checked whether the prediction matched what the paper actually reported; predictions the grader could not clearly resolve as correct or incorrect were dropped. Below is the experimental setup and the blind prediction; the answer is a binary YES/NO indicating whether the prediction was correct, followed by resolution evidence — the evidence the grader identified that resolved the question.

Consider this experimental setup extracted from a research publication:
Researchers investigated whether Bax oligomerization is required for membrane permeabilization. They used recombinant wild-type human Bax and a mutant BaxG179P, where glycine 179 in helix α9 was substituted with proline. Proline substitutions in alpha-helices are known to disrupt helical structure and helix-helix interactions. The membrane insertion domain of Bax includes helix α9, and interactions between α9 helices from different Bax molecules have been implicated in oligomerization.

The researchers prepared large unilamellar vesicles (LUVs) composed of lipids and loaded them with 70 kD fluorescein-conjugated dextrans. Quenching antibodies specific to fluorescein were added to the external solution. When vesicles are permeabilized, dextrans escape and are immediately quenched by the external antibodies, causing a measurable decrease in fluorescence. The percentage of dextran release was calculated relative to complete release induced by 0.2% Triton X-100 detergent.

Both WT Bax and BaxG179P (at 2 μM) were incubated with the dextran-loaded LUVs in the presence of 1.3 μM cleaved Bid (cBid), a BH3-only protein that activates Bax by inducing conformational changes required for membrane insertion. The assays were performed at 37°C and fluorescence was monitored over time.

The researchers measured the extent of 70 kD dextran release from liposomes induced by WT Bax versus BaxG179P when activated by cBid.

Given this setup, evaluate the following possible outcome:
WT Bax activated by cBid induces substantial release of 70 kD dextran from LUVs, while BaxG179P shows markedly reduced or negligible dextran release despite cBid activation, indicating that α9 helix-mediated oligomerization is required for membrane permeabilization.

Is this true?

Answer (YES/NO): NO